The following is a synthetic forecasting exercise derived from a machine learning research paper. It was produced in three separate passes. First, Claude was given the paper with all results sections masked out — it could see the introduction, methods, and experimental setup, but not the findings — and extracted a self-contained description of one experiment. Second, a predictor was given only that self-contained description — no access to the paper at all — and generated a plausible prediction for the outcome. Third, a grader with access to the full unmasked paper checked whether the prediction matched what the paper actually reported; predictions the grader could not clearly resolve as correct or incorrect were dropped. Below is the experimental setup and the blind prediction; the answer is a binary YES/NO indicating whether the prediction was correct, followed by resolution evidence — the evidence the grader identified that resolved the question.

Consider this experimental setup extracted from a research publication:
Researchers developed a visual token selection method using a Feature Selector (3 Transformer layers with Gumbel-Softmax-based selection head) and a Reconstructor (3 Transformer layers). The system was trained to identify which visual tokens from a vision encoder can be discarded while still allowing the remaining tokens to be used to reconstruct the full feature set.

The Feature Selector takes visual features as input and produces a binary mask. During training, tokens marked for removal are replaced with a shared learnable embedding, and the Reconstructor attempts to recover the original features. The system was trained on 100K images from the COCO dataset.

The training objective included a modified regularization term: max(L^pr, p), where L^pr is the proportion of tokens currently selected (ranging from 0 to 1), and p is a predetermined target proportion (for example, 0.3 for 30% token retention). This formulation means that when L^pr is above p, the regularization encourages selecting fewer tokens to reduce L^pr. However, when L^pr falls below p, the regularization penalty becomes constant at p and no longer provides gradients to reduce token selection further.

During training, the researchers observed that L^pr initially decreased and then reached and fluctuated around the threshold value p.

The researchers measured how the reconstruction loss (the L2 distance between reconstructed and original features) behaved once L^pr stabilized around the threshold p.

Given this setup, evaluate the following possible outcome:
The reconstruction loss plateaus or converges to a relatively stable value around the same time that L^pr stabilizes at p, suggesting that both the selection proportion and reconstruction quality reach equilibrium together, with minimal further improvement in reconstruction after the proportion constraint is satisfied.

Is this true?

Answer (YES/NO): NO